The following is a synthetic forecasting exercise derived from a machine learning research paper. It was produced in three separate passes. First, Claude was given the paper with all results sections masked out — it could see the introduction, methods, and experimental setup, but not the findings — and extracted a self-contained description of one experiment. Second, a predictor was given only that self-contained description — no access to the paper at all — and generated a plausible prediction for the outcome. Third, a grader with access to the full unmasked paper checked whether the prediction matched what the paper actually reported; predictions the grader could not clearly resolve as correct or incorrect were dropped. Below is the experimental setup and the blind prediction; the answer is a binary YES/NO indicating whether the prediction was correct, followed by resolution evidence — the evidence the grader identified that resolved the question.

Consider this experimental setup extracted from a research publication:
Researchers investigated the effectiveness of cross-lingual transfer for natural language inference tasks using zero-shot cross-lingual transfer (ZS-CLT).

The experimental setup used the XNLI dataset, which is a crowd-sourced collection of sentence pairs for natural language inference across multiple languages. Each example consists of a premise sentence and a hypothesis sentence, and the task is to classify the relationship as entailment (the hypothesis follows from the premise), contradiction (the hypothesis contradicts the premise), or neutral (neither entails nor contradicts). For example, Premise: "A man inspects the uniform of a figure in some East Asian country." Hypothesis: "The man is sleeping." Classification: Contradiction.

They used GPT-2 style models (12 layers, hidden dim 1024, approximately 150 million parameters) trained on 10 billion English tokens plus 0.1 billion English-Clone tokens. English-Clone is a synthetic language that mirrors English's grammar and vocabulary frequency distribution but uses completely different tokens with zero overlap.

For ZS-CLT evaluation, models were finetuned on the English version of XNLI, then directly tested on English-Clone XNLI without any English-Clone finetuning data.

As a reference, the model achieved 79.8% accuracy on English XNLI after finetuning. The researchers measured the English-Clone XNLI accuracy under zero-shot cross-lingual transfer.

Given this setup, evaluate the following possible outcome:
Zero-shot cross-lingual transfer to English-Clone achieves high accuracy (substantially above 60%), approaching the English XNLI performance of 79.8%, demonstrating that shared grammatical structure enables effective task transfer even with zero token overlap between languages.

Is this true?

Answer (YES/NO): YES